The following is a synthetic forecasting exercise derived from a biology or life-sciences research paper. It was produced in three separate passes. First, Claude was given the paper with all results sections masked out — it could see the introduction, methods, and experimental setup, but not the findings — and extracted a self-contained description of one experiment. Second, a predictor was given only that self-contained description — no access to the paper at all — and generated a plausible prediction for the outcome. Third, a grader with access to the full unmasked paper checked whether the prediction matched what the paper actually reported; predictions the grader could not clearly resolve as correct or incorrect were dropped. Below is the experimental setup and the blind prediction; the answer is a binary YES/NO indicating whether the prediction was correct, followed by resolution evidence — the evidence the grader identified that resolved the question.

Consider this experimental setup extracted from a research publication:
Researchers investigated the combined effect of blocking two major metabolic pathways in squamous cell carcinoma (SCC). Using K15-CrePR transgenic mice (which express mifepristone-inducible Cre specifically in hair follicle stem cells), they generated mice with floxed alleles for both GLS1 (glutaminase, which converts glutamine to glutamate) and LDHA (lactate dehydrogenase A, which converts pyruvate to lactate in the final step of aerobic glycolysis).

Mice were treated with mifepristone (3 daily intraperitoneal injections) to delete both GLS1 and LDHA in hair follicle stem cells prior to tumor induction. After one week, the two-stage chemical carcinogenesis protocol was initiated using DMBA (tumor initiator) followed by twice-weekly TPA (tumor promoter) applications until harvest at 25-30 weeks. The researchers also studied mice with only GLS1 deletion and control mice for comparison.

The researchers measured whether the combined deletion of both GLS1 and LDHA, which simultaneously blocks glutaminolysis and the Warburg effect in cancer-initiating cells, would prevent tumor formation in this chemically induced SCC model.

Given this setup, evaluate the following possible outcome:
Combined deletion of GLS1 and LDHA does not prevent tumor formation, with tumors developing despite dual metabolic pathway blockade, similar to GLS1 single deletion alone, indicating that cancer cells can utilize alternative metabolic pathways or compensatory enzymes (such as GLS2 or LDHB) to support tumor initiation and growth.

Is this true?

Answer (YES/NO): NO